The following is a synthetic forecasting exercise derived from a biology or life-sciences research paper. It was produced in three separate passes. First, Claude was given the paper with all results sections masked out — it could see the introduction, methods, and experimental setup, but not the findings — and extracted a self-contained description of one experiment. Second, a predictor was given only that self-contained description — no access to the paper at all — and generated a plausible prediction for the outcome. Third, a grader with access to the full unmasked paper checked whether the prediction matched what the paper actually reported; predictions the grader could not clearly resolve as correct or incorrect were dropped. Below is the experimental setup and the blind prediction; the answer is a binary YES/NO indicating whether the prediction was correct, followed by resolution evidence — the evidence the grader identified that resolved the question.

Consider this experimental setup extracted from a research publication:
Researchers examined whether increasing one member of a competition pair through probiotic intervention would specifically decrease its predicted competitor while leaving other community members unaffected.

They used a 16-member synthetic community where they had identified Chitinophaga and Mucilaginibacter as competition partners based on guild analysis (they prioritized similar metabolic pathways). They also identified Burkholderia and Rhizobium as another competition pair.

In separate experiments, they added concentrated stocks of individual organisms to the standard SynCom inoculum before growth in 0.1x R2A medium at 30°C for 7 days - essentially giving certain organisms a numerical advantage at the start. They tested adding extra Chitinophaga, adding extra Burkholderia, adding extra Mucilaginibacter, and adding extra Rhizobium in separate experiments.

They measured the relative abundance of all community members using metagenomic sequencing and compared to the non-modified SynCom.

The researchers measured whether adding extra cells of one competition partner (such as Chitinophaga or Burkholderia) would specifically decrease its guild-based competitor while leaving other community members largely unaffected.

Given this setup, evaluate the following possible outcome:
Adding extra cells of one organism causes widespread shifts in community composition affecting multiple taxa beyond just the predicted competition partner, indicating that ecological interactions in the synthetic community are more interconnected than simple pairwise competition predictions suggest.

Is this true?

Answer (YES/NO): NO